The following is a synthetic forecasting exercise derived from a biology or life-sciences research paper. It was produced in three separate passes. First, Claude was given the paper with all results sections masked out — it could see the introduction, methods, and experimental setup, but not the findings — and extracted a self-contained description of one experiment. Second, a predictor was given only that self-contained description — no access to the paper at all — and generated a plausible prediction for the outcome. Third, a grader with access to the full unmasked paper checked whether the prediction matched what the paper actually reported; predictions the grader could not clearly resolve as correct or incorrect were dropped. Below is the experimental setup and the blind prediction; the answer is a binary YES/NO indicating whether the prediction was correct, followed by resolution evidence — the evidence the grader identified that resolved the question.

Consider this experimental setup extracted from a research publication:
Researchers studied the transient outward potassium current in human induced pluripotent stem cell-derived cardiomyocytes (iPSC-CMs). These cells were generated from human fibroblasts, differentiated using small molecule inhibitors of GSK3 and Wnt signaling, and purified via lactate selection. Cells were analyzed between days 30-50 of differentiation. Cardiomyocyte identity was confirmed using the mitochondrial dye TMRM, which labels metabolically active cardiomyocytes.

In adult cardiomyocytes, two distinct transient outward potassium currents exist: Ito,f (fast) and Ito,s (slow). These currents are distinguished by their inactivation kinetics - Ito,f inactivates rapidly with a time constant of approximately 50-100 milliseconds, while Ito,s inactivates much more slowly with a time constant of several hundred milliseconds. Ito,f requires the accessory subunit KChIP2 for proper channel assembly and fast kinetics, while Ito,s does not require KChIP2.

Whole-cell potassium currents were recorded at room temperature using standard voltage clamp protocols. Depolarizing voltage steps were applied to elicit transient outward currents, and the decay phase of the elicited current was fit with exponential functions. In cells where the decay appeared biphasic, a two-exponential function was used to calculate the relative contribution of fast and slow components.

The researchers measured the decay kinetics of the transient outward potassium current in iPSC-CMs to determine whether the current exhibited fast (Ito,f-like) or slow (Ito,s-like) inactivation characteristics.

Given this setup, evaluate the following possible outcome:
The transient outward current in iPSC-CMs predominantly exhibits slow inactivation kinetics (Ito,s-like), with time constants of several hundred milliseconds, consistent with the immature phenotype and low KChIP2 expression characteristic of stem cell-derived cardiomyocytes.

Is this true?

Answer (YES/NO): NO